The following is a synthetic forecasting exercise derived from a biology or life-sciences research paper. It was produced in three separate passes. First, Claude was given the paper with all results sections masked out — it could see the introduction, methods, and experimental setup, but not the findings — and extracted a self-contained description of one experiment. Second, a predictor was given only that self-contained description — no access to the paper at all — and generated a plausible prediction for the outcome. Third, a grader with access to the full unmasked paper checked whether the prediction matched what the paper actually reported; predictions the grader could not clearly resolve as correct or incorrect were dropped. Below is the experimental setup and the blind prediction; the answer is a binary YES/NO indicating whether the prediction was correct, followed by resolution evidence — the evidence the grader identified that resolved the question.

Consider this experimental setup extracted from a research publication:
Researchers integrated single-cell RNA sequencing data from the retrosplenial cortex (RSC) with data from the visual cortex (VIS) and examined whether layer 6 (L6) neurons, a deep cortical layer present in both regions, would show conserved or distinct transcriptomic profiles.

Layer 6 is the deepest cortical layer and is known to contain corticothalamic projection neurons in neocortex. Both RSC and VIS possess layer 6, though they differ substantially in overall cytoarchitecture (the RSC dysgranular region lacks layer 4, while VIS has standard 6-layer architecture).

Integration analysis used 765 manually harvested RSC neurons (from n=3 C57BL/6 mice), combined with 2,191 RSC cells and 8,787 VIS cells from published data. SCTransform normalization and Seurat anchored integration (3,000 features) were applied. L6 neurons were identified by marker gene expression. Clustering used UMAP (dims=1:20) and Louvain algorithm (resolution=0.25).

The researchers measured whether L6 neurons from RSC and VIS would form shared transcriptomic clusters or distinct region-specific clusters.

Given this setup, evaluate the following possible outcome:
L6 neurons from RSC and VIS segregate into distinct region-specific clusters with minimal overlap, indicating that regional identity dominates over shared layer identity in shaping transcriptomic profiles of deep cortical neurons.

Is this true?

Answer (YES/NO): NO